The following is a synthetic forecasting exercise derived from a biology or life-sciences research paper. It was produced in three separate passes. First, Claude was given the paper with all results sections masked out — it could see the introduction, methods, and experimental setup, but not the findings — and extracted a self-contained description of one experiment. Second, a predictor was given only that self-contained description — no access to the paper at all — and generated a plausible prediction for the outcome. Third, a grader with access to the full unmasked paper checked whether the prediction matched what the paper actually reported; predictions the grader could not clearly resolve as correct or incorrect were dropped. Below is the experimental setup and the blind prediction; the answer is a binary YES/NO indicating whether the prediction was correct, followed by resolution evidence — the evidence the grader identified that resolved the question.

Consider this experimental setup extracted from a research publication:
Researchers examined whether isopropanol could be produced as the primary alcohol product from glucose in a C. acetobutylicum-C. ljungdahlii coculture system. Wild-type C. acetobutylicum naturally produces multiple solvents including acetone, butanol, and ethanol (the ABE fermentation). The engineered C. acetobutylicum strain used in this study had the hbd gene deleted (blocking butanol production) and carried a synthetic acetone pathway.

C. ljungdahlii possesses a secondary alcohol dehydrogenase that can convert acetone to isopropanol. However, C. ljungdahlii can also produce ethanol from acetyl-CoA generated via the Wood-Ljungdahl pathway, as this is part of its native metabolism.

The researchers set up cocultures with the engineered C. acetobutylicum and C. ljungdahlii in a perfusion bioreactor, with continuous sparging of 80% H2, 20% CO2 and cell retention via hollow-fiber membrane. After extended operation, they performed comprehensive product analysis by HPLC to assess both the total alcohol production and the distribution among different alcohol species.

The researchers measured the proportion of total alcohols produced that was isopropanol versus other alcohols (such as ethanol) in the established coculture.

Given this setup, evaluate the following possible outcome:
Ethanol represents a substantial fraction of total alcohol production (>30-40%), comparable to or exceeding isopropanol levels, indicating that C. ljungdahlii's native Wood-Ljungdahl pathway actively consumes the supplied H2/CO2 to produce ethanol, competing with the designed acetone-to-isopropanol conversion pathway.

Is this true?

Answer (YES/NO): NO